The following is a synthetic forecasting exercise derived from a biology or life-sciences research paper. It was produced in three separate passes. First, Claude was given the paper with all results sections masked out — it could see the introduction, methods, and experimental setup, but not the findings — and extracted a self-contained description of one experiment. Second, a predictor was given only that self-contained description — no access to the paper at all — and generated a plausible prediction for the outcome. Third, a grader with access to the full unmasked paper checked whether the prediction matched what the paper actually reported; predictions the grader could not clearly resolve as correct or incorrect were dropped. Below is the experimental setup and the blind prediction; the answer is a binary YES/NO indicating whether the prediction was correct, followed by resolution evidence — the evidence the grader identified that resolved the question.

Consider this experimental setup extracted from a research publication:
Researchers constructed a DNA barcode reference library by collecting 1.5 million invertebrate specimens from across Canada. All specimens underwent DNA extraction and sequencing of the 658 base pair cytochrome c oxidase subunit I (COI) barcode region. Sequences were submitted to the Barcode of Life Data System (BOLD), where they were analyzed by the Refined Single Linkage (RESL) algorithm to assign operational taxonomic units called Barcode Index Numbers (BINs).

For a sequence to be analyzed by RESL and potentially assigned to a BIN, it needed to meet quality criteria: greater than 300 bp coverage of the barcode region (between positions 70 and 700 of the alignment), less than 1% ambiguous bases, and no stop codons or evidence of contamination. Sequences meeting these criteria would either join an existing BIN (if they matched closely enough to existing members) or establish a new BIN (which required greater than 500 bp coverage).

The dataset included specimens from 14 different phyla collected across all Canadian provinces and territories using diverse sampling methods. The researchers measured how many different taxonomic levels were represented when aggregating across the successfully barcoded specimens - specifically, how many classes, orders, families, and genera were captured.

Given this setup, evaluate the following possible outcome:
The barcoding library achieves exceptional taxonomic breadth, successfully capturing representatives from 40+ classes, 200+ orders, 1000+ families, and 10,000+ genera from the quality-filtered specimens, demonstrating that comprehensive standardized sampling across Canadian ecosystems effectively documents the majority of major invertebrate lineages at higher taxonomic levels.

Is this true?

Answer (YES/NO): NO